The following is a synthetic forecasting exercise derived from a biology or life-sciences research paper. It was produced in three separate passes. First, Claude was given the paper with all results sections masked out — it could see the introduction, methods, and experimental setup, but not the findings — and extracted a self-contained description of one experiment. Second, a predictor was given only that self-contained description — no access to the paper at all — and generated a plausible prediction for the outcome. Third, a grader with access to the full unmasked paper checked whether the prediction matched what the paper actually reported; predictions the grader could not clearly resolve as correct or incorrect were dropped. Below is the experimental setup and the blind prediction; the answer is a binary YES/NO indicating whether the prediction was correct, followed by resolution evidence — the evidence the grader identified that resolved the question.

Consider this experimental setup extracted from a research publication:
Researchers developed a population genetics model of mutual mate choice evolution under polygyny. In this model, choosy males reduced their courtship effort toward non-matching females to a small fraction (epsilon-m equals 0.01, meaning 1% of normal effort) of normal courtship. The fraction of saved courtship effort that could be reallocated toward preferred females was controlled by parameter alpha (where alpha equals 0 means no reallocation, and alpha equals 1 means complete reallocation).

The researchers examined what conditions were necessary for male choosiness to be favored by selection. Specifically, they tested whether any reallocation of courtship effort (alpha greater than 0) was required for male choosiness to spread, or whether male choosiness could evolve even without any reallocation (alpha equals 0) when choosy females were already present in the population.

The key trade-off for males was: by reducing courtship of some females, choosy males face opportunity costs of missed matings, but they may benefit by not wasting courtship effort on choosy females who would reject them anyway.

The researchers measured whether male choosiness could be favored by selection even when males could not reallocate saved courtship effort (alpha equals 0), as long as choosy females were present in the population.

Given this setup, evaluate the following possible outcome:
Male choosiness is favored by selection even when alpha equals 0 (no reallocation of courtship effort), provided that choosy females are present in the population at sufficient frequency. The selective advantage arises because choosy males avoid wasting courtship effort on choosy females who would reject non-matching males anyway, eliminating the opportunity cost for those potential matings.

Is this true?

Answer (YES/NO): NO